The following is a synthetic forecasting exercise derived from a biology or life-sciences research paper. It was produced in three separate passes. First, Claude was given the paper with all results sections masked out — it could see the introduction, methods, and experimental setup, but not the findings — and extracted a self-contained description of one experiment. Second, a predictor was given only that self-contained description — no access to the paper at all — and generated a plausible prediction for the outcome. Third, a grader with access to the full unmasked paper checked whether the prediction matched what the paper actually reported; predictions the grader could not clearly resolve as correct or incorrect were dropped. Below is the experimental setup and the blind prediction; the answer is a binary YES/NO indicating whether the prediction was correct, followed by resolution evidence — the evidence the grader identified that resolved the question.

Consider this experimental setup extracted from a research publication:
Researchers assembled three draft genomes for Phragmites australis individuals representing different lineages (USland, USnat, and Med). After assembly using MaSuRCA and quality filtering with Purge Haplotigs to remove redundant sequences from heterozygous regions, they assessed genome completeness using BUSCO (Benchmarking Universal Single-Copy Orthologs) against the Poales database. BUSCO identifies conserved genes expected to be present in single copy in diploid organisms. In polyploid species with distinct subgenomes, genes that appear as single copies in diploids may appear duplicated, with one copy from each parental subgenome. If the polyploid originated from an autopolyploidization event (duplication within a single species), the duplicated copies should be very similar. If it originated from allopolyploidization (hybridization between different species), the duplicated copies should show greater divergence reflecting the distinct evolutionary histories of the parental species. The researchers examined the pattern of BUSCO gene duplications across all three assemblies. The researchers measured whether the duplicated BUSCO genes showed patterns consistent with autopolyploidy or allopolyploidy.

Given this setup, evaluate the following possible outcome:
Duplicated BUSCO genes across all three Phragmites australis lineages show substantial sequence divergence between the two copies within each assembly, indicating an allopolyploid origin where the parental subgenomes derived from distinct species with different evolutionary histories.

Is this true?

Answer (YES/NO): YES